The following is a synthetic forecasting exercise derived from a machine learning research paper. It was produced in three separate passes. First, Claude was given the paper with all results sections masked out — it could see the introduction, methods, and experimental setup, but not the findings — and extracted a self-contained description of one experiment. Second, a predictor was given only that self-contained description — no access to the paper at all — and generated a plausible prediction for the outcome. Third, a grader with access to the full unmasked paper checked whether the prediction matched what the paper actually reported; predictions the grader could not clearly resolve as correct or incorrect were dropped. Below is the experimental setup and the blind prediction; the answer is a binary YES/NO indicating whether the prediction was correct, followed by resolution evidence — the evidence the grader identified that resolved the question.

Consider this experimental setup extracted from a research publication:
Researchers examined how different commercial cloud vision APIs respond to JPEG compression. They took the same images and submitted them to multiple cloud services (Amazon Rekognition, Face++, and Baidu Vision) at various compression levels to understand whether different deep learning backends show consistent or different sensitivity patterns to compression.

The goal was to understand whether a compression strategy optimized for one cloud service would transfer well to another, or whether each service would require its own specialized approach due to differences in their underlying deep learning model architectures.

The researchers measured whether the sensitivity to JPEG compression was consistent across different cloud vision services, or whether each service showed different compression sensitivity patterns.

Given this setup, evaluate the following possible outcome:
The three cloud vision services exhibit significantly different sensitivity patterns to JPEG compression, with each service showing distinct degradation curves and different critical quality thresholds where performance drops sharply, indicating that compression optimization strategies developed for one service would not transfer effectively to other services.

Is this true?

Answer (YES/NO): YES